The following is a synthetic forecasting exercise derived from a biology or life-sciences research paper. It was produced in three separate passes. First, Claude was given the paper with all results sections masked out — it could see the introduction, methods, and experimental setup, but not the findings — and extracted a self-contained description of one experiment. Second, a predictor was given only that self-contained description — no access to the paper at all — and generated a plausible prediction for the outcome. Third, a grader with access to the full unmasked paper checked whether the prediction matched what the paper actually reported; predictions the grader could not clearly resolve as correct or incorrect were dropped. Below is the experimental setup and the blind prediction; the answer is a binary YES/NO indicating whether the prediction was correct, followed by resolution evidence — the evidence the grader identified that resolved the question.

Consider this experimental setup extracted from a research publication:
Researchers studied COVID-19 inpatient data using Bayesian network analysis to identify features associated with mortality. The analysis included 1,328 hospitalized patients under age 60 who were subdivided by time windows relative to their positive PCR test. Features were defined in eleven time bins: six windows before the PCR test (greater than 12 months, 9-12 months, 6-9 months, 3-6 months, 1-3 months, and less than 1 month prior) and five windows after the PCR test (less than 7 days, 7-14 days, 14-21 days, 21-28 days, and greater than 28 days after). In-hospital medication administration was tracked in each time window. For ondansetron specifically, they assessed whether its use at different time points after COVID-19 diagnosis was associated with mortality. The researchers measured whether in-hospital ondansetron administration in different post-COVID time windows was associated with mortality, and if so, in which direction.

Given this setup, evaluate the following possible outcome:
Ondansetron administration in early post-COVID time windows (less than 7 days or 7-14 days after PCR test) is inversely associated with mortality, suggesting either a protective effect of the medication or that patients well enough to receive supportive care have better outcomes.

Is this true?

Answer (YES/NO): YES